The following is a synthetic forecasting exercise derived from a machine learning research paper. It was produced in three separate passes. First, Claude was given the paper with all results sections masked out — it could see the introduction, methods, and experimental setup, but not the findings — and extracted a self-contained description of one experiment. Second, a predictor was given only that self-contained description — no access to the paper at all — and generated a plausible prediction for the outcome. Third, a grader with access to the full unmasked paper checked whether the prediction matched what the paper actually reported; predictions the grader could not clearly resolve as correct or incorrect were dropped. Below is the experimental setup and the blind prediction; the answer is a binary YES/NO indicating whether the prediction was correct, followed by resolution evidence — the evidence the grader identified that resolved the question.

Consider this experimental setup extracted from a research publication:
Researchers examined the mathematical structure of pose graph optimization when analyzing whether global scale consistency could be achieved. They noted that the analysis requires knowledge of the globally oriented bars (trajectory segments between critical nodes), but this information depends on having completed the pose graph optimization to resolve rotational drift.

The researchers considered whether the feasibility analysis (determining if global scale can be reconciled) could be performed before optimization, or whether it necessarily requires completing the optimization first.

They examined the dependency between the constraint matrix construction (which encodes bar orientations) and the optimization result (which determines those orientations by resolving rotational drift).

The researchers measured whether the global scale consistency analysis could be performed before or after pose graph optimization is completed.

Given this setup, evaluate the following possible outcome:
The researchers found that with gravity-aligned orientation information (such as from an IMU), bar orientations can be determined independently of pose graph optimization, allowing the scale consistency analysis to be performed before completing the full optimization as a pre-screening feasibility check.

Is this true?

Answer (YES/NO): NO